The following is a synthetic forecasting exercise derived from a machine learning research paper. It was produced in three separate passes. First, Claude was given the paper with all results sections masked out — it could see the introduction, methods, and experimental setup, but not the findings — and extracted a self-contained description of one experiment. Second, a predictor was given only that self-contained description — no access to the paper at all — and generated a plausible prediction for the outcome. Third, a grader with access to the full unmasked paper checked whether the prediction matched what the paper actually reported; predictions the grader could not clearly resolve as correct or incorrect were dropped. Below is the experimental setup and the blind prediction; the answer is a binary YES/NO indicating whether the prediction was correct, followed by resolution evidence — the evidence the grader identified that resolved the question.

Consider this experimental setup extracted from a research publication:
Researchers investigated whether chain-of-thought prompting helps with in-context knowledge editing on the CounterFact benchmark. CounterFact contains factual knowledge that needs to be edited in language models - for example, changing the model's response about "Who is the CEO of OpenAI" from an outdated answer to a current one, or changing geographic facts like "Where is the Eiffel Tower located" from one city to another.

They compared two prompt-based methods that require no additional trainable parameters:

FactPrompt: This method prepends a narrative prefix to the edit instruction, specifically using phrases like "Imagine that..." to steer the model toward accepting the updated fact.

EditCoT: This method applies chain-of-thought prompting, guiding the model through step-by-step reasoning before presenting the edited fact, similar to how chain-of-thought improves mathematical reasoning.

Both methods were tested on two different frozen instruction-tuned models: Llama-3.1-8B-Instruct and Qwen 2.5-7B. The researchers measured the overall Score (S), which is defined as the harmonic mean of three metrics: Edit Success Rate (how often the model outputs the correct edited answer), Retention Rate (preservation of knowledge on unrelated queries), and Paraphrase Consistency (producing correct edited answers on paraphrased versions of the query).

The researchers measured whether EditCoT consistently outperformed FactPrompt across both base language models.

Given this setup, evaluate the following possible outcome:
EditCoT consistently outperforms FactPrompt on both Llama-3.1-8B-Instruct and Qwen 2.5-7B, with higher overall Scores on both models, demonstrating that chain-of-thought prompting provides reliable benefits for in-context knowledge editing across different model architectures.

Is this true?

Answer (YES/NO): NO